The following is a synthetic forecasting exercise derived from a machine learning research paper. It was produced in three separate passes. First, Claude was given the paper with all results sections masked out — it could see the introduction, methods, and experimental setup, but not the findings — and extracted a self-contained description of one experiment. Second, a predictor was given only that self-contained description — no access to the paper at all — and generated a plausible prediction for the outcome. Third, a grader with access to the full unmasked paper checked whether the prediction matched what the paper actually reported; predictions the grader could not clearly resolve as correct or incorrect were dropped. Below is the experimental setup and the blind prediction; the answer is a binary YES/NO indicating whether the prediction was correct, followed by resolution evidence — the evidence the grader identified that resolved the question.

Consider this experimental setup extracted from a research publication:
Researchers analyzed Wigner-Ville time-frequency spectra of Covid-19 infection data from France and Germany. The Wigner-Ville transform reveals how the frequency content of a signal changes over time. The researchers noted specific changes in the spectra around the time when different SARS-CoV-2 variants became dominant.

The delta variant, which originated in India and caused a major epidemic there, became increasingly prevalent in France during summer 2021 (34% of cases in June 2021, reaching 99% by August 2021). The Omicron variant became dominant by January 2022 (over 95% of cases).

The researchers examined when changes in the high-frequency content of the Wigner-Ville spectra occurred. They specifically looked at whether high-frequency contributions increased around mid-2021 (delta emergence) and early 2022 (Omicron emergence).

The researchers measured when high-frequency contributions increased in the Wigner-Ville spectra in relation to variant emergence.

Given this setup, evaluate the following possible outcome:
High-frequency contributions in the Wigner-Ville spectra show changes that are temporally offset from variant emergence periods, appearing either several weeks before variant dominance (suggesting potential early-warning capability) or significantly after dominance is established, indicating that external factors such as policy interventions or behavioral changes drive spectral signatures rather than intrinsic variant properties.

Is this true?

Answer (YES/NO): NO